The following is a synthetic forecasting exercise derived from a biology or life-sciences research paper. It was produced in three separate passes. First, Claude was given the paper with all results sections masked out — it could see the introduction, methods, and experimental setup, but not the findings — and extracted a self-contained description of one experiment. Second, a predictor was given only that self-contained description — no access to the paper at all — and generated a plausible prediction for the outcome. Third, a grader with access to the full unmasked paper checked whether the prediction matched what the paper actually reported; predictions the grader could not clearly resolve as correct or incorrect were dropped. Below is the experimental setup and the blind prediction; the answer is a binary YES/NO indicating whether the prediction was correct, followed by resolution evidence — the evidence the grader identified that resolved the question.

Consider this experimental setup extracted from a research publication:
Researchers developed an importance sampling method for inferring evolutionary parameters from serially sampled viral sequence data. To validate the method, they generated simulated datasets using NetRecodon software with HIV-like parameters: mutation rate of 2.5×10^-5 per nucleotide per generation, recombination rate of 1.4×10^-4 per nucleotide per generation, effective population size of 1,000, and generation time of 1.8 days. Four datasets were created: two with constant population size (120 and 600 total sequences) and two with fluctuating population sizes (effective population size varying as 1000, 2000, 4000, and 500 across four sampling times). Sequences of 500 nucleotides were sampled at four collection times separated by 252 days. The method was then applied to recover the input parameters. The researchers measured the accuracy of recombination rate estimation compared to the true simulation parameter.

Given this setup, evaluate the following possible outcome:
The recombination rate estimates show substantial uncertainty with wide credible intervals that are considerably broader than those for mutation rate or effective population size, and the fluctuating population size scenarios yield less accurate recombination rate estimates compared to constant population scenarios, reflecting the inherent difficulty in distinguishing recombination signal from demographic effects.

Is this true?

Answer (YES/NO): NO